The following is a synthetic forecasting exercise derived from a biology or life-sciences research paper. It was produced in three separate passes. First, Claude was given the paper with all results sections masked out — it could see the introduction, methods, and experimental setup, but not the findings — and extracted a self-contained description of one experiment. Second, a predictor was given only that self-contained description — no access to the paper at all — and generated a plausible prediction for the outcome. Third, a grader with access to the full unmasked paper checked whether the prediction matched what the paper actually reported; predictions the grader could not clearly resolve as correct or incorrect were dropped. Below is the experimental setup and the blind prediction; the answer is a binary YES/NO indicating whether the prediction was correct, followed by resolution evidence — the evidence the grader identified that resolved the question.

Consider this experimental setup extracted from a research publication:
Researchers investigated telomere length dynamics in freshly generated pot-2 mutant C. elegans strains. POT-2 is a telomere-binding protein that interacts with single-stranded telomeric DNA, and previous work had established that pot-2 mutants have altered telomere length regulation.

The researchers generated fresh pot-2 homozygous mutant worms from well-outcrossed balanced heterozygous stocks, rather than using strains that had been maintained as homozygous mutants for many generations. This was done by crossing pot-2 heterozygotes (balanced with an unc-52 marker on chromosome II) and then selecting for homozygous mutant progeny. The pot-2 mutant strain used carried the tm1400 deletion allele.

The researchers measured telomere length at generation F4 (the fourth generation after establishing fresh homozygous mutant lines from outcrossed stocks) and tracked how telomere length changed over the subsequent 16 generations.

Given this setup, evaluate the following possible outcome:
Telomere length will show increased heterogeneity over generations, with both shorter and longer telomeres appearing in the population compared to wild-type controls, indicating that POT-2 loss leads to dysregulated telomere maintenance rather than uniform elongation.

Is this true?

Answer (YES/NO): NO